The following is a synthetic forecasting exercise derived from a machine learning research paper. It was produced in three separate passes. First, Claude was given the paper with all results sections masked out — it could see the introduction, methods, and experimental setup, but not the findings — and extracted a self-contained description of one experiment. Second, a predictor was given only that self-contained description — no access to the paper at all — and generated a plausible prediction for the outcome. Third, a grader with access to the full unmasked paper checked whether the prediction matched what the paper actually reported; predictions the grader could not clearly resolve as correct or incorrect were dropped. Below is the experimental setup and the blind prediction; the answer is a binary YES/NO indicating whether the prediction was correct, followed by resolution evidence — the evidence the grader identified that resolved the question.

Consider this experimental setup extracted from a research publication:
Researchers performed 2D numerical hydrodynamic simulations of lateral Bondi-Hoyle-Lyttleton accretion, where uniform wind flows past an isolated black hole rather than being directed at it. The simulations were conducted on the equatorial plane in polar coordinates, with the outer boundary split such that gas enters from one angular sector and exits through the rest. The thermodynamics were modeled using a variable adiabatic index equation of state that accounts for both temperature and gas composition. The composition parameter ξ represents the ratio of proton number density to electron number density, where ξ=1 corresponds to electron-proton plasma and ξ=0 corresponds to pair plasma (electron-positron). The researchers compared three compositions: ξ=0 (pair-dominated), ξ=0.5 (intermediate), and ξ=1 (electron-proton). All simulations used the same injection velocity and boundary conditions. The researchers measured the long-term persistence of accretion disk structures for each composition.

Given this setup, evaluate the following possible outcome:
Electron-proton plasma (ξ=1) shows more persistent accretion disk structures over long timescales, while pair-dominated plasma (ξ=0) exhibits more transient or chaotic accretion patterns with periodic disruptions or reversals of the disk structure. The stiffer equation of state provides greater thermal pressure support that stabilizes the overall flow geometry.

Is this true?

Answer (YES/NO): NO